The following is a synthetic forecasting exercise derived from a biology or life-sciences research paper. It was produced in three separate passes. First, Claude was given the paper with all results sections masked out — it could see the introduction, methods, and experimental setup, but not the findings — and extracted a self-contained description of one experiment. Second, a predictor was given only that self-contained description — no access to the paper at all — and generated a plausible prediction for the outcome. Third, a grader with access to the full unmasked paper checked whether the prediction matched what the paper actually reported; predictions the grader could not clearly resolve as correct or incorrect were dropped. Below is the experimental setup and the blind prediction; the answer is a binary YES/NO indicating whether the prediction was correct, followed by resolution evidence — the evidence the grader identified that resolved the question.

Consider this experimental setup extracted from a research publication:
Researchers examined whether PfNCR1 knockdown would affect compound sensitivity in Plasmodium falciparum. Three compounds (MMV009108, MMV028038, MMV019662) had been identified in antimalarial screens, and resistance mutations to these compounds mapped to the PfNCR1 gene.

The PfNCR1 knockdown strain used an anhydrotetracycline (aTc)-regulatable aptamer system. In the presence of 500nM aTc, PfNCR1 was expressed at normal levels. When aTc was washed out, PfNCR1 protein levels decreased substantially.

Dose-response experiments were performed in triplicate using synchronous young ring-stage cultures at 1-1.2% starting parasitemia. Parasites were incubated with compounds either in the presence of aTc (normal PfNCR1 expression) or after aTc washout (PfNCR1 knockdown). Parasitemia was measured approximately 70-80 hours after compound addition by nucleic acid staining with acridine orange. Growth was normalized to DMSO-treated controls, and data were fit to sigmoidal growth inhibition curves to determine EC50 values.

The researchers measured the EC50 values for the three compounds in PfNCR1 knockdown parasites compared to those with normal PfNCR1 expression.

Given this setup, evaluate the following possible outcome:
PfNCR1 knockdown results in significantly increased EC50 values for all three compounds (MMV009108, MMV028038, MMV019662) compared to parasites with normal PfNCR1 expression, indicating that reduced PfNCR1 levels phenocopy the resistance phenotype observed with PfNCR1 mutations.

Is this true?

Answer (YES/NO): NO